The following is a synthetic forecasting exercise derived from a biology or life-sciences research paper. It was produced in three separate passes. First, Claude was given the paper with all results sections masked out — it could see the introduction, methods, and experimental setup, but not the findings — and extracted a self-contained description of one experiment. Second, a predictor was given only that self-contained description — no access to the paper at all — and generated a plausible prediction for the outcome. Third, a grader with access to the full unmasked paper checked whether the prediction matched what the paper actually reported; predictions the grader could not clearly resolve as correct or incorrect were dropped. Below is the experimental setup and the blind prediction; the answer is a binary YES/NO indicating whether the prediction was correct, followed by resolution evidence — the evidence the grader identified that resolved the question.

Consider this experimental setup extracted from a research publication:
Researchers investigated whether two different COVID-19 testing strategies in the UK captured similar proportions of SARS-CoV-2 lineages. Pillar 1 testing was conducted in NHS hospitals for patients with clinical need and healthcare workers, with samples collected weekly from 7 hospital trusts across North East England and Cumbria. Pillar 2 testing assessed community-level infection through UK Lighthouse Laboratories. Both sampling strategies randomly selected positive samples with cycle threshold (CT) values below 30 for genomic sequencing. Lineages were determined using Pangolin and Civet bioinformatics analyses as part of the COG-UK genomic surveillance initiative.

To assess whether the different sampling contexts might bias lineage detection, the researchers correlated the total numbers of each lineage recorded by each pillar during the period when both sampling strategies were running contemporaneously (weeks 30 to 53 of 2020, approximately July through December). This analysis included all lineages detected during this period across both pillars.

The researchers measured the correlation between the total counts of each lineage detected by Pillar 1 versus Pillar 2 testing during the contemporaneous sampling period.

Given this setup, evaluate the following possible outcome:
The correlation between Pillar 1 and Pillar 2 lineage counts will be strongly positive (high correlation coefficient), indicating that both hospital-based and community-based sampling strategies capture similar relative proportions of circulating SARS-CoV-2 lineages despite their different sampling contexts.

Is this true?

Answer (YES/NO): YES